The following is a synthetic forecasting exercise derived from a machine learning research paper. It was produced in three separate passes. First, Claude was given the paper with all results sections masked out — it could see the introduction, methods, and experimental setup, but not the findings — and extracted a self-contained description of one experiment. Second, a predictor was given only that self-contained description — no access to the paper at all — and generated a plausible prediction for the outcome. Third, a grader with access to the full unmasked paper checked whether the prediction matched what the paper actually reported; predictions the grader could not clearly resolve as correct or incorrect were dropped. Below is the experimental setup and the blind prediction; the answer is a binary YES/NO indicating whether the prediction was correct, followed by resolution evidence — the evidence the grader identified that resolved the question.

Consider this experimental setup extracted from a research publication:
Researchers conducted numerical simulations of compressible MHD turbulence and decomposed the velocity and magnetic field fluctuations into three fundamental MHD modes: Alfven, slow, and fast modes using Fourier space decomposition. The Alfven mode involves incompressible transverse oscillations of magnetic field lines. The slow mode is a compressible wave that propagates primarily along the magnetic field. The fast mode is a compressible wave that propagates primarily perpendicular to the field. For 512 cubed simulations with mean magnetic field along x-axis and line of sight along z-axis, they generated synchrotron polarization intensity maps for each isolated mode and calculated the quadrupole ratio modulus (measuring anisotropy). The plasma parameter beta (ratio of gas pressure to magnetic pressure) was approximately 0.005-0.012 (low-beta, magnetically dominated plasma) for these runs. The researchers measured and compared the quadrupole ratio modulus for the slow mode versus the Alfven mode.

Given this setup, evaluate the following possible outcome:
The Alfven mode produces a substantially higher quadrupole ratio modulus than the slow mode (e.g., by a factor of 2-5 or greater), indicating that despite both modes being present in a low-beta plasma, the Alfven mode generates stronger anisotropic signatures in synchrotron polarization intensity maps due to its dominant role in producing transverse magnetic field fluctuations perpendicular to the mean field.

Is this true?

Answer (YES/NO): NO